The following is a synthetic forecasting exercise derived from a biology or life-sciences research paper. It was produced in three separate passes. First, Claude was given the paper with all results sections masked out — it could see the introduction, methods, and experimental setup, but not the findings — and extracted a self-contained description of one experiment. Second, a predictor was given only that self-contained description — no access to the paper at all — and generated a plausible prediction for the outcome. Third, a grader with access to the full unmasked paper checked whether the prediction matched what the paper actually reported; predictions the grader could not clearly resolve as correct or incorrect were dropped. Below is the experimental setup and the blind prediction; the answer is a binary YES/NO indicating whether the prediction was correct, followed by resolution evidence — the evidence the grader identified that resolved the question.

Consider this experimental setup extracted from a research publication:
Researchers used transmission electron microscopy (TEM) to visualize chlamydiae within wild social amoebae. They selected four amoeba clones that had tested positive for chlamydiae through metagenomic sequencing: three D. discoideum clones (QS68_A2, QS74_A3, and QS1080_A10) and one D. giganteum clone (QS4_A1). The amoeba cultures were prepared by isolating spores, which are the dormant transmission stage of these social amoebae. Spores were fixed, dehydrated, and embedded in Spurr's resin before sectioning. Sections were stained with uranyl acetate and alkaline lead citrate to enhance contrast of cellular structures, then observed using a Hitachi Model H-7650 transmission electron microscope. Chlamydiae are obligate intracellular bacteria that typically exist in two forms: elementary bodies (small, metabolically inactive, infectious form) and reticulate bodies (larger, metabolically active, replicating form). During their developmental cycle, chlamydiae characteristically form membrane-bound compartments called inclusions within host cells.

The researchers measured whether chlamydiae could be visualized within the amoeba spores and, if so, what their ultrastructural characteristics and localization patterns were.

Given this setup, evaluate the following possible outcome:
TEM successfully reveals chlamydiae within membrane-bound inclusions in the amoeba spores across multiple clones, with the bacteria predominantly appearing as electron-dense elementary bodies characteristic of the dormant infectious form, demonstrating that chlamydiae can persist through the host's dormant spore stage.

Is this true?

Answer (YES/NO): NO